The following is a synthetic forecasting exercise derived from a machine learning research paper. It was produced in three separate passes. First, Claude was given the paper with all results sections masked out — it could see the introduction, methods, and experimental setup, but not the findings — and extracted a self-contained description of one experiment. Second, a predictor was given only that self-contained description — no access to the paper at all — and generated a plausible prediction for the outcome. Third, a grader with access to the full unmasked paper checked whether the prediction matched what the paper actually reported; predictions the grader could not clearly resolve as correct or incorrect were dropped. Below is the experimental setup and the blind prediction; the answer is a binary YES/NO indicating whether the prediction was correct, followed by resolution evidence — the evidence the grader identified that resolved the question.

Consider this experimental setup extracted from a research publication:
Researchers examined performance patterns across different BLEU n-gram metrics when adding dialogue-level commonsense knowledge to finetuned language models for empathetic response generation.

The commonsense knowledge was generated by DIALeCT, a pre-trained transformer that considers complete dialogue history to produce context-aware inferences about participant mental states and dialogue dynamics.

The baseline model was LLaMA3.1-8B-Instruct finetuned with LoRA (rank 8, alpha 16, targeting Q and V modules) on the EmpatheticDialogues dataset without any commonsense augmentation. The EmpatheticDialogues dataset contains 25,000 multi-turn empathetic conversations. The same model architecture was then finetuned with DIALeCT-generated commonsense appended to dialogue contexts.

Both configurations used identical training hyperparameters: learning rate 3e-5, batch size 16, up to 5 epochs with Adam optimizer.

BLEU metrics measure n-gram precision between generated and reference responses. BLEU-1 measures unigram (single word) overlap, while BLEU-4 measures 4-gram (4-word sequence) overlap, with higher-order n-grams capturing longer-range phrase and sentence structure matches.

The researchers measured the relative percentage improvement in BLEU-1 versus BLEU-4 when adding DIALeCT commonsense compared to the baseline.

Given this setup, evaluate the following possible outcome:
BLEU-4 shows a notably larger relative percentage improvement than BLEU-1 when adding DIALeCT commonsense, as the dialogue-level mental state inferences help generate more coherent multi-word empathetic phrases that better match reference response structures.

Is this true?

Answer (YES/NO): YES